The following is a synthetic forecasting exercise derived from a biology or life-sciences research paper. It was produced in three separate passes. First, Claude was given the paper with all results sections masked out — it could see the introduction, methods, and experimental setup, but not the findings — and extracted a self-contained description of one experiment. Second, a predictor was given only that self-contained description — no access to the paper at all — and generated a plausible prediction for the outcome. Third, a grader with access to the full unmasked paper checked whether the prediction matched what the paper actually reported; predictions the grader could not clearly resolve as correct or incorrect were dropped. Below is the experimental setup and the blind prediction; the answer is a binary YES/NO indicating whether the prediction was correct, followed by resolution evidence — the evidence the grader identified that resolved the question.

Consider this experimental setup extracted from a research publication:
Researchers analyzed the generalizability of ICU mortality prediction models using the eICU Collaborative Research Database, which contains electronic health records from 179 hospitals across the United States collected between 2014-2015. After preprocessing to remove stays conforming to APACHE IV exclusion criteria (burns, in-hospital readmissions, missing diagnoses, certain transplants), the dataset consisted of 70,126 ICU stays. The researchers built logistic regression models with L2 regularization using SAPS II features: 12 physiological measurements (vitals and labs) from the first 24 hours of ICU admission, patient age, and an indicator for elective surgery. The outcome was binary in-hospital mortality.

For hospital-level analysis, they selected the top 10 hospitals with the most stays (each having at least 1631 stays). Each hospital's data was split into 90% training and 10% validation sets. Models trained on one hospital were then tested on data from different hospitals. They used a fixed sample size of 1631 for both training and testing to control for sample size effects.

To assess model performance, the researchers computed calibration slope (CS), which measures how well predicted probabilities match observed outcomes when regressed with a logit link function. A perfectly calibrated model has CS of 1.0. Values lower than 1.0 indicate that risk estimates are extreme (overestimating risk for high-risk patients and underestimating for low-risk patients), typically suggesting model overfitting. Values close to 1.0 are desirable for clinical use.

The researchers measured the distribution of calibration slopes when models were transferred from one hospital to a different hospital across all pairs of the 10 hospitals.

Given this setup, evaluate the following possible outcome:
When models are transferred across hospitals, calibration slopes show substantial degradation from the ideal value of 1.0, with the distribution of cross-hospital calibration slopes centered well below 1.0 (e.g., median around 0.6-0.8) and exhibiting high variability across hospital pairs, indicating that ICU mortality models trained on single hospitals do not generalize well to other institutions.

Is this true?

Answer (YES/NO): NO